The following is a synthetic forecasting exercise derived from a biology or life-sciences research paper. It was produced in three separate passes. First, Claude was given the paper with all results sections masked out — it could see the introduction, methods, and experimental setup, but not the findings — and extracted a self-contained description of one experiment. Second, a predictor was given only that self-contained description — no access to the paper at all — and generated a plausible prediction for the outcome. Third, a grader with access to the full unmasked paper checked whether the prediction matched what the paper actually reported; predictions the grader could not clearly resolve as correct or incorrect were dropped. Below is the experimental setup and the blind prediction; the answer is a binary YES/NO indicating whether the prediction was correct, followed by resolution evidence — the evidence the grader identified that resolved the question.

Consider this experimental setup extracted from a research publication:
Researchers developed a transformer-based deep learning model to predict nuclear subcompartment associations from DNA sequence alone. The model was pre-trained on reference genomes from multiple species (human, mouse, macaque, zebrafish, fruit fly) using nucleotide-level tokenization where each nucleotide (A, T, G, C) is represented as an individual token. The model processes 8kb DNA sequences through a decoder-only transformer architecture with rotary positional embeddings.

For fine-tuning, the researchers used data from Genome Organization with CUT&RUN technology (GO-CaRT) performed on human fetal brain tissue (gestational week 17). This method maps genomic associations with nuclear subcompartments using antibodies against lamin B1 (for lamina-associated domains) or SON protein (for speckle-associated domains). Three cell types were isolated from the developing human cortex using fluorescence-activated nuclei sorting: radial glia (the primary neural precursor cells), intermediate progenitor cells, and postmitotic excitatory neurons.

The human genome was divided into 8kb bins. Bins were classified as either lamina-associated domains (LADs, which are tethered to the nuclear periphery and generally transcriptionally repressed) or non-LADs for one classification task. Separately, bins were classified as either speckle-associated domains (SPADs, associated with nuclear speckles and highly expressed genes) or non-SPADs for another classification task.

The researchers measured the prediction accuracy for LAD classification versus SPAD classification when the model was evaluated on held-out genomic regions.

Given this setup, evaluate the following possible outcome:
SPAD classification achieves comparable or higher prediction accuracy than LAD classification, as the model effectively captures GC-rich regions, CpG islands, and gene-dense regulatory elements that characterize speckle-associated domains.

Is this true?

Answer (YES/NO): YES